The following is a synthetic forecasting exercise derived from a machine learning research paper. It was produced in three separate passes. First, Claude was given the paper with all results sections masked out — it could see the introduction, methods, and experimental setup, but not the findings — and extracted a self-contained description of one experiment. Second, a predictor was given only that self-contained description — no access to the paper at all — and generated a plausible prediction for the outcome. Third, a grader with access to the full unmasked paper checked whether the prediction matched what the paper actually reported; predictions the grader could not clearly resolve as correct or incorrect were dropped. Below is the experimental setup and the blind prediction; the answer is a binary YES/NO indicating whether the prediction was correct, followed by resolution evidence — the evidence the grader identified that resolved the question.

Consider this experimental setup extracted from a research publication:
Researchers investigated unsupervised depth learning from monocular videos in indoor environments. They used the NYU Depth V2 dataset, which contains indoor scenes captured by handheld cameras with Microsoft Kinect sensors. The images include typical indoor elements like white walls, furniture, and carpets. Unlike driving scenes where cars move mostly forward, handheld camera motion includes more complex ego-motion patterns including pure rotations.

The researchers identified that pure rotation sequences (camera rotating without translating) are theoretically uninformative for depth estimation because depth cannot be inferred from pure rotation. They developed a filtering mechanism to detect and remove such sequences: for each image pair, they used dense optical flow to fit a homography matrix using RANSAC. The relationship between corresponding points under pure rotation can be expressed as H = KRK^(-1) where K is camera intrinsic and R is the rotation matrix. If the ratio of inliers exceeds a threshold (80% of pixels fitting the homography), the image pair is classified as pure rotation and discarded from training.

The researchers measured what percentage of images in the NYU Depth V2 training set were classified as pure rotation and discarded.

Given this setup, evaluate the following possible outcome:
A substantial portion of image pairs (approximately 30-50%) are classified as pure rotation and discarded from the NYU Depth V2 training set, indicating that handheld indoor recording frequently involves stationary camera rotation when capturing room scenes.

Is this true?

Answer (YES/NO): YES